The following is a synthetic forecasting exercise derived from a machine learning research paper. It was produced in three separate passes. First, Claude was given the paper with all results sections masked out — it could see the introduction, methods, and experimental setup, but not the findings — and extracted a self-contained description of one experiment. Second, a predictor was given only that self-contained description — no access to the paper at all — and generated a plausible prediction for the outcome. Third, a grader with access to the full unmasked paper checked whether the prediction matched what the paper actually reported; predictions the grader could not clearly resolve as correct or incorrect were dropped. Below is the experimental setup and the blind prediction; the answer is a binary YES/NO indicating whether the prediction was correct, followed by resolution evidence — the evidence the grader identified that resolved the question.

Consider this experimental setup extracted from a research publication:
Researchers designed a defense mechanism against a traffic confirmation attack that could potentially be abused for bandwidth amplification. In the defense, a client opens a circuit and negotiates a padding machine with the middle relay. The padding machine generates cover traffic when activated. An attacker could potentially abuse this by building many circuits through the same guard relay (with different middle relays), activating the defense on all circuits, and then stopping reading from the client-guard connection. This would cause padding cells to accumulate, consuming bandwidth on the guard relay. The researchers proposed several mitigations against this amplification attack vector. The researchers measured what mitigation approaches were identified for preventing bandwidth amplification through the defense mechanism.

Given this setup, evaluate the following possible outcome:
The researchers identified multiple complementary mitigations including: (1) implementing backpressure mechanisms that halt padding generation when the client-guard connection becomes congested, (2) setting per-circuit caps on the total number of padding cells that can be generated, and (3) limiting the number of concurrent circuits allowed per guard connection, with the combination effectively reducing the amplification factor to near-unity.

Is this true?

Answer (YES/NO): NO